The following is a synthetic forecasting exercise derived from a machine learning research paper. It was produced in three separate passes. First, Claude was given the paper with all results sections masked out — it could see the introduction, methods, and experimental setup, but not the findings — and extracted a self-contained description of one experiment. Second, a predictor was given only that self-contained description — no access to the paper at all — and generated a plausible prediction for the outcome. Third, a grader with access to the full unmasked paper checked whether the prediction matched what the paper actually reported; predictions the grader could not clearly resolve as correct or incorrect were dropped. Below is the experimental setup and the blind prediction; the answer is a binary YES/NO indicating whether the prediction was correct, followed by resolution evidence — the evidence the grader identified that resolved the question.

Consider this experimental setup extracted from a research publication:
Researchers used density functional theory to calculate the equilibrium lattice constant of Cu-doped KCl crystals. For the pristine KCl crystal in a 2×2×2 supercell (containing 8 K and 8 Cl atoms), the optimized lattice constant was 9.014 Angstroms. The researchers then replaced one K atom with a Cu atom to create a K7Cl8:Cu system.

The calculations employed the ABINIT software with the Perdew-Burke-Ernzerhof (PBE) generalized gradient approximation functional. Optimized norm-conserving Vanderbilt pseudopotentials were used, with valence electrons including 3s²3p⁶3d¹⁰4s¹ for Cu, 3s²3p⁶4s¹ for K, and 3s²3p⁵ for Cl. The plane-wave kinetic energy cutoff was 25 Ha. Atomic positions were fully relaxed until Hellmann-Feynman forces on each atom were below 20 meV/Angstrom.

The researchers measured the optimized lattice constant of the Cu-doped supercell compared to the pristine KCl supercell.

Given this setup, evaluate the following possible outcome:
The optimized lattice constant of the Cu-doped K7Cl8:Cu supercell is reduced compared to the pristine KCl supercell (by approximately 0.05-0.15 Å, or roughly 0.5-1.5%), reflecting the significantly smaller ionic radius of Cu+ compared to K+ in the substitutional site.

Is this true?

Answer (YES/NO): NO